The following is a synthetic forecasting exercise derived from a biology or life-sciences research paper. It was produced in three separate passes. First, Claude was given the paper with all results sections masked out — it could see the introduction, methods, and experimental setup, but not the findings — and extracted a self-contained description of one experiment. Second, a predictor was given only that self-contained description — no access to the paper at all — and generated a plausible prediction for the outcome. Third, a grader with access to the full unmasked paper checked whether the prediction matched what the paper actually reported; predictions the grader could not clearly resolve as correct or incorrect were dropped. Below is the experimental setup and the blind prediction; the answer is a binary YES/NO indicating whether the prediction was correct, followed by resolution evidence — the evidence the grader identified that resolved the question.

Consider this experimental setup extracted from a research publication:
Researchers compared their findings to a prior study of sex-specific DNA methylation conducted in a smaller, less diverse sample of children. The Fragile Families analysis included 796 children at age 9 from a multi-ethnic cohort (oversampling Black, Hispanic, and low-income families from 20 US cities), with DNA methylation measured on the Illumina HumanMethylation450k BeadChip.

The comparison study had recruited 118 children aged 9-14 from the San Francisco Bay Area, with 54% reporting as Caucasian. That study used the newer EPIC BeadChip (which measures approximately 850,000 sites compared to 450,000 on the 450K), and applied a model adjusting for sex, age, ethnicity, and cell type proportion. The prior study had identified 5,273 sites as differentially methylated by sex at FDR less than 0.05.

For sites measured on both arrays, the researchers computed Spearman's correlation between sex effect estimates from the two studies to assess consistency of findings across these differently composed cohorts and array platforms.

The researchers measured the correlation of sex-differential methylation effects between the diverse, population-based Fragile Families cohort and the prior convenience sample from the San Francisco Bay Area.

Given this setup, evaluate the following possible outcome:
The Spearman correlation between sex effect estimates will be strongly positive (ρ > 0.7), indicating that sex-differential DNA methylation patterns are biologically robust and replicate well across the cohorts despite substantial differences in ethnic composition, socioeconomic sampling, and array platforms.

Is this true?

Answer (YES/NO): NO